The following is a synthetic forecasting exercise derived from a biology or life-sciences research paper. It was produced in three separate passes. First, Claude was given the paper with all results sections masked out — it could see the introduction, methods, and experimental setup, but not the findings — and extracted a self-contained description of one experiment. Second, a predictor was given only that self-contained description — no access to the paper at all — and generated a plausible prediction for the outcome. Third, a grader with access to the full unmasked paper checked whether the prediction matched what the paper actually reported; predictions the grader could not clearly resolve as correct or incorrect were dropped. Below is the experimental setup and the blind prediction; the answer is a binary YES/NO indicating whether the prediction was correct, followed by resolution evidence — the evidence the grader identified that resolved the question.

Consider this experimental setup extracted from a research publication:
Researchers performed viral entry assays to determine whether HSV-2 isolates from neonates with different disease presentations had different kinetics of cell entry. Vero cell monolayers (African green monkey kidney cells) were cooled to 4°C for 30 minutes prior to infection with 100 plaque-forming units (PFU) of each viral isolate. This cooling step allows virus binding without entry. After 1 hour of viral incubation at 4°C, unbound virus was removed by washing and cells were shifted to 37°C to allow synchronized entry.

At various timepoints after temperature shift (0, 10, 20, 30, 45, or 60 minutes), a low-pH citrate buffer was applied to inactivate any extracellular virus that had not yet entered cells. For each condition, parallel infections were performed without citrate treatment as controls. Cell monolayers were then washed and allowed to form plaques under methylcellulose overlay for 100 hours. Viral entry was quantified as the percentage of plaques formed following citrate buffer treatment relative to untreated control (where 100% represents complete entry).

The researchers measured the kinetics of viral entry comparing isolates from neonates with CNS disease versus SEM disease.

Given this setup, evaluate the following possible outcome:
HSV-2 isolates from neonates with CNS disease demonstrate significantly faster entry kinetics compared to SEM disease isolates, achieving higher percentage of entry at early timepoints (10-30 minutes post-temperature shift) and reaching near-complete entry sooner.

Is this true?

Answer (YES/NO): NO